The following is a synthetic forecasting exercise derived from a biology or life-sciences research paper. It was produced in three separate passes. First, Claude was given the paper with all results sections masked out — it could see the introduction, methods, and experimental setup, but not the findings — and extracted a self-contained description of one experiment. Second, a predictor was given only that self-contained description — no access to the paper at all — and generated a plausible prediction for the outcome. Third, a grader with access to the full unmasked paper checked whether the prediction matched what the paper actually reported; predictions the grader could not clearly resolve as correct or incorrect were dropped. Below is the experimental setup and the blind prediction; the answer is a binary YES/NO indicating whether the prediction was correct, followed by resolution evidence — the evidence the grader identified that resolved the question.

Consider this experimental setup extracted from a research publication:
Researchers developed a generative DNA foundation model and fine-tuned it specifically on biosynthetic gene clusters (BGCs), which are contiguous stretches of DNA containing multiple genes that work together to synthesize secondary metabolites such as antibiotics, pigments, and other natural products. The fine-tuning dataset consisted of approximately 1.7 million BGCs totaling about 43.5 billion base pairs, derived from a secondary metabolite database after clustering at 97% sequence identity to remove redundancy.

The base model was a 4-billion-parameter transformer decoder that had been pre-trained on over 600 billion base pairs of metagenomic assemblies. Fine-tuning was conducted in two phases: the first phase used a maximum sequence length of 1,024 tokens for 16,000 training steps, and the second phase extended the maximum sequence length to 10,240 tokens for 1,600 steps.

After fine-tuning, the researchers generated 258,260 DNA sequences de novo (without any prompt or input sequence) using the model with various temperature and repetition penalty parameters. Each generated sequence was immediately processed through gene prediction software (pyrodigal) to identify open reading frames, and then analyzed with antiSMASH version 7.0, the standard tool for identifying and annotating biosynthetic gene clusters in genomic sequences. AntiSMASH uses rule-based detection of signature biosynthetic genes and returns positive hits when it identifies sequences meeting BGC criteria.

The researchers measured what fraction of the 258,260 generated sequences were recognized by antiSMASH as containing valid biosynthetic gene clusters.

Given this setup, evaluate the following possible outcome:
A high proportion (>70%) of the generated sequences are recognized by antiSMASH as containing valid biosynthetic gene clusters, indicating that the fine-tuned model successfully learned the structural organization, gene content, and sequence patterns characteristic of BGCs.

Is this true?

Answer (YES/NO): NO